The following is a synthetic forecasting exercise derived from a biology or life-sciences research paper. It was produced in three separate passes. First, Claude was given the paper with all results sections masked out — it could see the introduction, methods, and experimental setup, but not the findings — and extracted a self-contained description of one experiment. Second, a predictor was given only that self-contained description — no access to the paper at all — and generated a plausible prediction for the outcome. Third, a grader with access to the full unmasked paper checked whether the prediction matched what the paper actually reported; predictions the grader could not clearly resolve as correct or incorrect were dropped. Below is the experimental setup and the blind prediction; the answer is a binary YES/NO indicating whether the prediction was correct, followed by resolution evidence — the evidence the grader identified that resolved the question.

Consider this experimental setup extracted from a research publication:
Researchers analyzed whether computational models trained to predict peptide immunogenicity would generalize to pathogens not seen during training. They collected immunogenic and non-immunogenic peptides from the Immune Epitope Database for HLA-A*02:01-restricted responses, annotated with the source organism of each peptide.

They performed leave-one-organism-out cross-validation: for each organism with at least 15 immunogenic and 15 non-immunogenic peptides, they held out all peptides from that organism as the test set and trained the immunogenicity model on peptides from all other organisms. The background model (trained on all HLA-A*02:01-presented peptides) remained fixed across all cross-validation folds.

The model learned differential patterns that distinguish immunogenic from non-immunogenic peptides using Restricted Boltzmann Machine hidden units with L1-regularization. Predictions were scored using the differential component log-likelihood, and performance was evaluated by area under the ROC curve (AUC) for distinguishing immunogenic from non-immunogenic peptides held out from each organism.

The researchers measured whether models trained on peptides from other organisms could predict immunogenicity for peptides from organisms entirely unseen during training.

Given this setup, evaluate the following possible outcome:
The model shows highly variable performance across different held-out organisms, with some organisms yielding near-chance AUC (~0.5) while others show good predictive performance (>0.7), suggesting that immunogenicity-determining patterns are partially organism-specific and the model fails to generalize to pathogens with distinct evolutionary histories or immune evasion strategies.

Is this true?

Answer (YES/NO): NO